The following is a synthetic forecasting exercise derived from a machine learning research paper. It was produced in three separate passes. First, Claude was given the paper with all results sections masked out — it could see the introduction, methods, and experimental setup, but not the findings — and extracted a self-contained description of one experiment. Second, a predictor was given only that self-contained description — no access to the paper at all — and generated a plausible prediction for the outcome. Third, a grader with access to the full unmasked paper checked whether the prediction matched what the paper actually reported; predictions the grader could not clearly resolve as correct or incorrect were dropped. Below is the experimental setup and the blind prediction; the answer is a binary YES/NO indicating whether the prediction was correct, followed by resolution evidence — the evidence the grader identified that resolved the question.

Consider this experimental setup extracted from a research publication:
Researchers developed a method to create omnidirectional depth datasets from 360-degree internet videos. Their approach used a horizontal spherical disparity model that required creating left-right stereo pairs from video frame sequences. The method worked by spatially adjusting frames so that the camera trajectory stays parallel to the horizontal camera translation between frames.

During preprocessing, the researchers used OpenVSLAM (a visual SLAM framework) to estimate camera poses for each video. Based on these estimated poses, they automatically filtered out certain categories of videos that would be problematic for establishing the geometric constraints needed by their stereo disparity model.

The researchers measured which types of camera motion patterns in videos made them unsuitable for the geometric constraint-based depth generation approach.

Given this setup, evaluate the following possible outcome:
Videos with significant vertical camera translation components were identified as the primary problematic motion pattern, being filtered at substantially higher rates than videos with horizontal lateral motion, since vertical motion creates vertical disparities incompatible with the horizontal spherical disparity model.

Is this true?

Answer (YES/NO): NO